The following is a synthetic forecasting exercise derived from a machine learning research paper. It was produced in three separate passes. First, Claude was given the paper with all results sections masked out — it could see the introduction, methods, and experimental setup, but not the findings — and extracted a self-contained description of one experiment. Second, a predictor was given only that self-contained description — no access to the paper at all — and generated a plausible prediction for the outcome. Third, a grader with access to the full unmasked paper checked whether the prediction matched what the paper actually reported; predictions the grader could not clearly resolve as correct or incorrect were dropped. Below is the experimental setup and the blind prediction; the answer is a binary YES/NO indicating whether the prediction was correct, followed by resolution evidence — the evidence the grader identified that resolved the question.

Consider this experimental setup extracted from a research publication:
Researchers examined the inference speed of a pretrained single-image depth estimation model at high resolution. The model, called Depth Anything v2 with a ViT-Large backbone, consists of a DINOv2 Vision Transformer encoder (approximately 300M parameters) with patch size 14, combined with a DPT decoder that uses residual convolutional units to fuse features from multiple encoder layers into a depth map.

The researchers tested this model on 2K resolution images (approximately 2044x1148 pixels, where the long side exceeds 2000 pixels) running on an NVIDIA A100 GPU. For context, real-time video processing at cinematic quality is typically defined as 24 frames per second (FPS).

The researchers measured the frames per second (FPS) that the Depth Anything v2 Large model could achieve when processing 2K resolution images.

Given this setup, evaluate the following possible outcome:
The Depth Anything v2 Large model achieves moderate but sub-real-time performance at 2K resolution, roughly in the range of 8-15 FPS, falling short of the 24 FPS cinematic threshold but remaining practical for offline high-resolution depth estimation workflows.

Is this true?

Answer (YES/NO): NO